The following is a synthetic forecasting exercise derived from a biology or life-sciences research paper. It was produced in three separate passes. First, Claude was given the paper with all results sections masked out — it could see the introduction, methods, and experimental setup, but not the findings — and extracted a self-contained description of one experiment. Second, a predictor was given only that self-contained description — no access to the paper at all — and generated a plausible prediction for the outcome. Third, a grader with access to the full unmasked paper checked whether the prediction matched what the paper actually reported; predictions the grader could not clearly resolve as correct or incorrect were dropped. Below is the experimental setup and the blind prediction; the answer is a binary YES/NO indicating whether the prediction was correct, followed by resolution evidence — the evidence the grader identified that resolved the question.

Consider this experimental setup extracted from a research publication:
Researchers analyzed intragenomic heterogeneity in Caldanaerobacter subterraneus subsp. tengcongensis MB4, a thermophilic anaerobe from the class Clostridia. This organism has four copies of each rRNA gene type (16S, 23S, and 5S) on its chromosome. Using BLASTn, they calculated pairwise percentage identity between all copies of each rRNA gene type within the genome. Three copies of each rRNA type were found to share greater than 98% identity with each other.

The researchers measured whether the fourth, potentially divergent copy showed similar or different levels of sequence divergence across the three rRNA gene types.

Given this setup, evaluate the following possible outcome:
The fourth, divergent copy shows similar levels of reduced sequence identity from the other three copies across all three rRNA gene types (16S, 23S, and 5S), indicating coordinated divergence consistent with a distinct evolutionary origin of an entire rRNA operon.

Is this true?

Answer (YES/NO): NO